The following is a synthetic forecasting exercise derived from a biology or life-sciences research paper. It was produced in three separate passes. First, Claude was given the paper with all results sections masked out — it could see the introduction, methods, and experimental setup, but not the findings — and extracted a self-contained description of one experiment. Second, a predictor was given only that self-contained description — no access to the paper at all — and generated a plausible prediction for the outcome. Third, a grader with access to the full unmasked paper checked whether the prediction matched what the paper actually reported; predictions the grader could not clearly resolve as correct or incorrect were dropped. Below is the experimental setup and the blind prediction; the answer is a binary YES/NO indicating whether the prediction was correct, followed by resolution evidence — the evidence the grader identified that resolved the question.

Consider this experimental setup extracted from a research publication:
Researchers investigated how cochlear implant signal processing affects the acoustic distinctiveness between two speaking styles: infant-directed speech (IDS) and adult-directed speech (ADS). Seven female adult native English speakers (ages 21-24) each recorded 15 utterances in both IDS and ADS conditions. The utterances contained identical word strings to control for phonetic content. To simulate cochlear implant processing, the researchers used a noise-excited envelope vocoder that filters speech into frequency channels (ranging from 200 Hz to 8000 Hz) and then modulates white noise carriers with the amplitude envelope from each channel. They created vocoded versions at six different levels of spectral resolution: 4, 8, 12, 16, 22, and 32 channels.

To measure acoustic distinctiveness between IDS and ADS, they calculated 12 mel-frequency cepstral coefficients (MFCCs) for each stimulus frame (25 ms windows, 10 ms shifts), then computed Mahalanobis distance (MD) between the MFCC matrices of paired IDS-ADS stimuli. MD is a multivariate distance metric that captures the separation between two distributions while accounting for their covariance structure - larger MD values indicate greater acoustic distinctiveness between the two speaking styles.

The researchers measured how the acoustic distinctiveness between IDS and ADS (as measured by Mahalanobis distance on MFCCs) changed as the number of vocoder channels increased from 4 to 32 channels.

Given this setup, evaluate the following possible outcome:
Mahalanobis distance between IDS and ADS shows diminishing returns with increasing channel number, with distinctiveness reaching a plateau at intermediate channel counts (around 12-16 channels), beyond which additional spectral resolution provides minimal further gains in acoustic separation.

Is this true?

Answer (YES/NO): NO